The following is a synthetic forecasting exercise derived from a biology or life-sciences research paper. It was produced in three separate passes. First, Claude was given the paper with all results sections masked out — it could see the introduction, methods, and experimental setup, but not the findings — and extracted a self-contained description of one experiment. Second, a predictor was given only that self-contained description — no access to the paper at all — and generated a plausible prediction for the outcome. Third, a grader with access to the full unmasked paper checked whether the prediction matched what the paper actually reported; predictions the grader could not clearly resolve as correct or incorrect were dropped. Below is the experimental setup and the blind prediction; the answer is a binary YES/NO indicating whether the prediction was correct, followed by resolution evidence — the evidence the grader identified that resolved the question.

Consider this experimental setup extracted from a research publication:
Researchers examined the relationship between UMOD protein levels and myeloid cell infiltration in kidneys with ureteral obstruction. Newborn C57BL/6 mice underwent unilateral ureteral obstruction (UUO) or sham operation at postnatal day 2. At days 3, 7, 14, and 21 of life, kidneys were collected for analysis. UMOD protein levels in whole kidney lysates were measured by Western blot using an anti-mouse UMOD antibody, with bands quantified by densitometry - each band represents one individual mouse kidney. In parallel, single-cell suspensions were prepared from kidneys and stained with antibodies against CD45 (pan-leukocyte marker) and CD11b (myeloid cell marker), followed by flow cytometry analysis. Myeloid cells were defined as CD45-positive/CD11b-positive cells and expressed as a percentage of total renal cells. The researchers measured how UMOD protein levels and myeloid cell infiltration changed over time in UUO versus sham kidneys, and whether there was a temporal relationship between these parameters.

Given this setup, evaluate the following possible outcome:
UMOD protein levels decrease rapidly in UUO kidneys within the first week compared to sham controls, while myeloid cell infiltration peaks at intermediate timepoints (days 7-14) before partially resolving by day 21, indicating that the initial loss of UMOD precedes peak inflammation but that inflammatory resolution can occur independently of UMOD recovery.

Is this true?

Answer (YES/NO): NO